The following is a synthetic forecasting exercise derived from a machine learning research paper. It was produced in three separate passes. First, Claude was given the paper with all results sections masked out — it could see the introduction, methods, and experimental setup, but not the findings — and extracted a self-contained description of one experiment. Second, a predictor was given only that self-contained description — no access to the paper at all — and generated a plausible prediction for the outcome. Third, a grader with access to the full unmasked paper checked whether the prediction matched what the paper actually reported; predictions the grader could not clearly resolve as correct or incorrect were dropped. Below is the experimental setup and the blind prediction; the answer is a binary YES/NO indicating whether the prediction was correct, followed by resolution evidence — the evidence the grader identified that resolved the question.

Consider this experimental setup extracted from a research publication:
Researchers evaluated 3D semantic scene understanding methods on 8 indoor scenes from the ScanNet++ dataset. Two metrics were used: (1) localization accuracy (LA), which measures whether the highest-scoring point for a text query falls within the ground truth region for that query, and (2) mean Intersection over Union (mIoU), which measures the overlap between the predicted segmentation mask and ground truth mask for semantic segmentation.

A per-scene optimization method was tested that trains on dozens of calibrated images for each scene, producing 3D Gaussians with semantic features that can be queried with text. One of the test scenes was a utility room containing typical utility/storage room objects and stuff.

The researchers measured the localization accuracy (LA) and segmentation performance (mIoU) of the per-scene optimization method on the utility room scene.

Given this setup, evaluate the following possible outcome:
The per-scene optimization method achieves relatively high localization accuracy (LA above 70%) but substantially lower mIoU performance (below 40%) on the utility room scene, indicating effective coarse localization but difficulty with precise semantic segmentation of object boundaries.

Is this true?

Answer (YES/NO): NO